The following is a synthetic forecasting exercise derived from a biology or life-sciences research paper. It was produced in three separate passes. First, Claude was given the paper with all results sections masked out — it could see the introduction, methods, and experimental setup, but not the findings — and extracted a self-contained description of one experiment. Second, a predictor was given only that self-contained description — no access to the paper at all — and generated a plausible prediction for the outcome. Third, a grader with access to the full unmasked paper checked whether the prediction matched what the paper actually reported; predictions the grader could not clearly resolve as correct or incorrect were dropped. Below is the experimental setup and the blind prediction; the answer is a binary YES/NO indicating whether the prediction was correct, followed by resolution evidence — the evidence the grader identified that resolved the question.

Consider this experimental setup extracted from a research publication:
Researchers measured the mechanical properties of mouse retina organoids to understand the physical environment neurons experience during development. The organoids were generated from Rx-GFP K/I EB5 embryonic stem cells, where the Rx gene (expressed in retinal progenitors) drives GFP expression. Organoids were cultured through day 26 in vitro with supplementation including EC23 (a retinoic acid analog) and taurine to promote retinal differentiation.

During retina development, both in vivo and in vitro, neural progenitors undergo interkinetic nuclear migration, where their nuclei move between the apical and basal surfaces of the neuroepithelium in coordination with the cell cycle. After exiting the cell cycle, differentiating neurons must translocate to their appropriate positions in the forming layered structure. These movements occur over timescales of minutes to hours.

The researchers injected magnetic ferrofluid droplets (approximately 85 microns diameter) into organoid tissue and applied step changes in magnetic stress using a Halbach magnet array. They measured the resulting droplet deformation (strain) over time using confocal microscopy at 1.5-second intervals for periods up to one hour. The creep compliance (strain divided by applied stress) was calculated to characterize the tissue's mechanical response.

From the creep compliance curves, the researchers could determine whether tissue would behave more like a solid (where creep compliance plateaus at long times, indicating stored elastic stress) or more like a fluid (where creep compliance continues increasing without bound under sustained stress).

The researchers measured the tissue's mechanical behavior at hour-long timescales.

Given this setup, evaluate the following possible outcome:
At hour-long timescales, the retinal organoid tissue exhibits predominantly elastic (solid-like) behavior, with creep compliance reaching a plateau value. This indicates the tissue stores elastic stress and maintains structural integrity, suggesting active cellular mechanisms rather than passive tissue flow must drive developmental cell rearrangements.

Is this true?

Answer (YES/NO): NO